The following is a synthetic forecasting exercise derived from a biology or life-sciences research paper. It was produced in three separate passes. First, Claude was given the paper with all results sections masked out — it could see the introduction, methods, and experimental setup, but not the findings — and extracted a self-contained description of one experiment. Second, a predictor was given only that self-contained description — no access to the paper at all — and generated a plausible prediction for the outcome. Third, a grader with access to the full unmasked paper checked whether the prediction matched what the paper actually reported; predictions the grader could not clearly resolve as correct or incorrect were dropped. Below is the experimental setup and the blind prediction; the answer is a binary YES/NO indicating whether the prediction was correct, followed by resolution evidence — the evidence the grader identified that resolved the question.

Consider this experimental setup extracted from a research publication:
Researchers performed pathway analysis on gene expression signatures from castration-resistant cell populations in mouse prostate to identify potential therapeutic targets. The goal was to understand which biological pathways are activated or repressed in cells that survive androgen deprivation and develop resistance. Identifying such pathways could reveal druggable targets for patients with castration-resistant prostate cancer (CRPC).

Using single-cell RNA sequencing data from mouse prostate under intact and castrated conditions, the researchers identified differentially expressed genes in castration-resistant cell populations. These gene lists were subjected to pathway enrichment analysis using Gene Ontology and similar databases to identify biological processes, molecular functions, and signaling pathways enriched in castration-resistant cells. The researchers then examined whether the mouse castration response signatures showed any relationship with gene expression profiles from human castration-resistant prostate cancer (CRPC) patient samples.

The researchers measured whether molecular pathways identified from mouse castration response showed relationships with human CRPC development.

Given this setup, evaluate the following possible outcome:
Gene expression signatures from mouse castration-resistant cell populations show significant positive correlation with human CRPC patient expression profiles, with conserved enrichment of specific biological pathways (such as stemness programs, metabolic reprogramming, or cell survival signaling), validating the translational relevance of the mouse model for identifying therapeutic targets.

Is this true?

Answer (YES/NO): YES